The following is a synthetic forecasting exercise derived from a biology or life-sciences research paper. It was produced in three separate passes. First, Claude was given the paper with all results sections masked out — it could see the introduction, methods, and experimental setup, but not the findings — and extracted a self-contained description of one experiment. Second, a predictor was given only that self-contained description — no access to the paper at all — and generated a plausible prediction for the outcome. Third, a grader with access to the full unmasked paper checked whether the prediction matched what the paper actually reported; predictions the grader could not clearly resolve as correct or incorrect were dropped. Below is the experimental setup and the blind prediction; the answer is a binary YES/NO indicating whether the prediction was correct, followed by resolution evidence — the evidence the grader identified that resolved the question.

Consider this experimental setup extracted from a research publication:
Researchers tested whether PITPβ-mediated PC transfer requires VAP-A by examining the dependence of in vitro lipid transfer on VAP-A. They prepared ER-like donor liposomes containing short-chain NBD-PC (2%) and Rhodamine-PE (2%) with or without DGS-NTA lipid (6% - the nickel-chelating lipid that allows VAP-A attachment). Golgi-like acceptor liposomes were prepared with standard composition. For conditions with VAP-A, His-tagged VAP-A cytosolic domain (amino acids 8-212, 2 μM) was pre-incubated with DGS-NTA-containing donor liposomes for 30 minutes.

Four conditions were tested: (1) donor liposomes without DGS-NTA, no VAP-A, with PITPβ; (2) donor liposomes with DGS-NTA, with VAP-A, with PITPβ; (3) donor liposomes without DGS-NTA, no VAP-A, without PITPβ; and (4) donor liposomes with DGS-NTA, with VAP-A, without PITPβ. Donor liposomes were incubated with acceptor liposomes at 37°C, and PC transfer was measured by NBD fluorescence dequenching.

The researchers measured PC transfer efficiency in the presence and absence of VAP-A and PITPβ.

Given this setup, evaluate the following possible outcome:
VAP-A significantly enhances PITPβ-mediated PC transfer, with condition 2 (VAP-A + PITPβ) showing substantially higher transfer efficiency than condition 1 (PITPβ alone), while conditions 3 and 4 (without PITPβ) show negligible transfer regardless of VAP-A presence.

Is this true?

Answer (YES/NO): NO